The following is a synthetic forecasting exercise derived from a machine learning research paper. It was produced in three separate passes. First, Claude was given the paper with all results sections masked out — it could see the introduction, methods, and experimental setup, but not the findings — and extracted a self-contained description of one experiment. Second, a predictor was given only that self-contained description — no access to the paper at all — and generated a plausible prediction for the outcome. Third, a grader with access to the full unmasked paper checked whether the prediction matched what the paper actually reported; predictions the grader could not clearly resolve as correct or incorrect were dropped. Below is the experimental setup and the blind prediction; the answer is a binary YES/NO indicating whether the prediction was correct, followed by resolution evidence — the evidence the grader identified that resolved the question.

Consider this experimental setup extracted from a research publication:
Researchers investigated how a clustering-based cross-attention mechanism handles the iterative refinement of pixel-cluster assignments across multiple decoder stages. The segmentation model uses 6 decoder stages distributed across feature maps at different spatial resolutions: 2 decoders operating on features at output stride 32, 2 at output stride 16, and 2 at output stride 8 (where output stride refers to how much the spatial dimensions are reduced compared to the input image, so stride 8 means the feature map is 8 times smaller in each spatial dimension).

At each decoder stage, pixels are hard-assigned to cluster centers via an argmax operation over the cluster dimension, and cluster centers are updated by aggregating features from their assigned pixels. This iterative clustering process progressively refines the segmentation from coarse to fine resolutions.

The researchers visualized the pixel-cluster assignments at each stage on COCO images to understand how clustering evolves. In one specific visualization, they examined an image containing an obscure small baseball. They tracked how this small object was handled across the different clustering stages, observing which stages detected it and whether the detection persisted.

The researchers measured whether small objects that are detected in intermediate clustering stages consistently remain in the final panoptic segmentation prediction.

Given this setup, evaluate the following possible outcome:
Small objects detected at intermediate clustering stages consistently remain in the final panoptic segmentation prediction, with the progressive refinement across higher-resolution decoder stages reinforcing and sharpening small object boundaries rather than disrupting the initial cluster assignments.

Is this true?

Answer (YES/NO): NO